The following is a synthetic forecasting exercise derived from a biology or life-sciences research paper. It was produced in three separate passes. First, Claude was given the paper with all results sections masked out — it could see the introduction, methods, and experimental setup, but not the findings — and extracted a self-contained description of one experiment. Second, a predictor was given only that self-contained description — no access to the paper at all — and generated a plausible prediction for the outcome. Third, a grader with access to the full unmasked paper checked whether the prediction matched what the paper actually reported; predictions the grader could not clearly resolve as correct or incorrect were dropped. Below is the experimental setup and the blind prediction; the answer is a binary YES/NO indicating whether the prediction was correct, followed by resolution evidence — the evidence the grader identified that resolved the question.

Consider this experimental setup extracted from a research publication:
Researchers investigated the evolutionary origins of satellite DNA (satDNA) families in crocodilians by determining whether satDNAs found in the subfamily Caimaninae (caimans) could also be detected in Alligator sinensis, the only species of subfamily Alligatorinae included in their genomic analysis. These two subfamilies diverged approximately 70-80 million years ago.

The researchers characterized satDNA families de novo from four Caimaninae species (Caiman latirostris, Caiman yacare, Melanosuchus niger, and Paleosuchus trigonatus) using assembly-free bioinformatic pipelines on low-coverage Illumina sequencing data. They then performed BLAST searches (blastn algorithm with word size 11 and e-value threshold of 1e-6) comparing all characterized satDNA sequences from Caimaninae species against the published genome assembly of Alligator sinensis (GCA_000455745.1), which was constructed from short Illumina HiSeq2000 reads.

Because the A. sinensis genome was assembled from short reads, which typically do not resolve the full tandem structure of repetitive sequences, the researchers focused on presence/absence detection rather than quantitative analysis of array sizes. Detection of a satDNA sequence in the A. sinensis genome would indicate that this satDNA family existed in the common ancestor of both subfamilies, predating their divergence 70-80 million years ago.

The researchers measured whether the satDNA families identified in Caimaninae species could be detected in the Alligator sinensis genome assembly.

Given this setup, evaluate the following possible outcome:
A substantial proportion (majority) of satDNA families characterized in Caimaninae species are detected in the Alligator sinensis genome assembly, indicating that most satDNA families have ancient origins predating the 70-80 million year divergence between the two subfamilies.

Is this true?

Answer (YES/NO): NO